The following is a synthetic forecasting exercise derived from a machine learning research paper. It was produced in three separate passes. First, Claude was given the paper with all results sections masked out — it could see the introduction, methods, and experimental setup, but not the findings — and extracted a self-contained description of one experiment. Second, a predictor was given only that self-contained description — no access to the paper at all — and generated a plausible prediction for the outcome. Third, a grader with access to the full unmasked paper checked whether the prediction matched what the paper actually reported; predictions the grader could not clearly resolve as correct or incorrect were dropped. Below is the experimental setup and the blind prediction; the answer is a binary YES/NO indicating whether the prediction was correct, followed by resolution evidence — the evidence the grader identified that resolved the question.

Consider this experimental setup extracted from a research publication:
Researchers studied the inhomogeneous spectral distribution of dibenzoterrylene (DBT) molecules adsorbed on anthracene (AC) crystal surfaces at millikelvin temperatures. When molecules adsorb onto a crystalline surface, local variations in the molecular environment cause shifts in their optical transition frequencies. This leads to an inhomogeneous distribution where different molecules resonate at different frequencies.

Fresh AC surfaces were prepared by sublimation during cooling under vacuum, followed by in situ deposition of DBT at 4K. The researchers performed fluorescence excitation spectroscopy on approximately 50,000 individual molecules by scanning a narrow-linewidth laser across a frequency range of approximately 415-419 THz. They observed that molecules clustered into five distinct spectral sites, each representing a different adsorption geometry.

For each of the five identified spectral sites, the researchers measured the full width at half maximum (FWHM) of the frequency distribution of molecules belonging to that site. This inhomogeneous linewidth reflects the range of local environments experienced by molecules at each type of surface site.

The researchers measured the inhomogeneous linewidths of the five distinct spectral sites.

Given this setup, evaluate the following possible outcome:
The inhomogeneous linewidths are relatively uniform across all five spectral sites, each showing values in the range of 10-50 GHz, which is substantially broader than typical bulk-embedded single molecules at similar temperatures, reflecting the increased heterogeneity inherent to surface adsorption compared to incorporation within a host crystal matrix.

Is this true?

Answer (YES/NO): NO